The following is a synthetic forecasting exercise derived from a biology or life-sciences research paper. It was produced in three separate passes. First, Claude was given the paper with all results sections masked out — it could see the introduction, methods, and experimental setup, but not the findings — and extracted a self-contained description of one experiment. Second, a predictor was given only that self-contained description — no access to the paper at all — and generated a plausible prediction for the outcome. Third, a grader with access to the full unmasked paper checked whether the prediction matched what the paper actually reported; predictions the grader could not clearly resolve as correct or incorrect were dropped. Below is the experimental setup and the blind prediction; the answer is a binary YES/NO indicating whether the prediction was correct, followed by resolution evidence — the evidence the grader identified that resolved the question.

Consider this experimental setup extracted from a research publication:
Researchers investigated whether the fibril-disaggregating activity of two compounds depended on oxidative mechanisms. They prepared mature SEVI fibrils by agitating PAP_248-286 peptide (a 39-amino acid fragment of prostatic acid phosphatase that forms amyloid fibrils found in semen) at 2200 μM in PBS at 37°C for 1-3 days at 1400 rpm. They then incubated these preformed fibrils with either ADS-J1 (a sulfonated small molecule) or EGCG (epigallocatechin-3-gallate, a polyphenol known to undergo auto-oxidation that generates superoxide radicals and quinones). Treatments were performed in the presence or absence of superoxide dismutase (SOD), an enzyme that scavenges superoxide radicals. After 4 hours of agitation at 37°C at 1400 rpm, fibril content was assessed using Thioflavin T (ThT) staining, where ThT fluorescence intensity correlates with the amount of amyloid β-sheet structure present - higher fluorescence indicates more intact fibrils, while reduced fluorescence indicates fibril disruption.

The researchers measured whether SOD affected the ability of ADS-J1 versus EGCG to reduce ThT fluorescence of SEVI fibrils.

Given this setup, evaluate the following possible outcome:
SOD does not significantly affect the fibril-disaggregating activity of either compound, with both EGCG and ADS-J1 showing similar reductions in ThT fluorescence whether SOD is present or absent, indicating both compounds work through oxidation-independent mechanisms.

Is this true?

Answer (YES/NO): NO